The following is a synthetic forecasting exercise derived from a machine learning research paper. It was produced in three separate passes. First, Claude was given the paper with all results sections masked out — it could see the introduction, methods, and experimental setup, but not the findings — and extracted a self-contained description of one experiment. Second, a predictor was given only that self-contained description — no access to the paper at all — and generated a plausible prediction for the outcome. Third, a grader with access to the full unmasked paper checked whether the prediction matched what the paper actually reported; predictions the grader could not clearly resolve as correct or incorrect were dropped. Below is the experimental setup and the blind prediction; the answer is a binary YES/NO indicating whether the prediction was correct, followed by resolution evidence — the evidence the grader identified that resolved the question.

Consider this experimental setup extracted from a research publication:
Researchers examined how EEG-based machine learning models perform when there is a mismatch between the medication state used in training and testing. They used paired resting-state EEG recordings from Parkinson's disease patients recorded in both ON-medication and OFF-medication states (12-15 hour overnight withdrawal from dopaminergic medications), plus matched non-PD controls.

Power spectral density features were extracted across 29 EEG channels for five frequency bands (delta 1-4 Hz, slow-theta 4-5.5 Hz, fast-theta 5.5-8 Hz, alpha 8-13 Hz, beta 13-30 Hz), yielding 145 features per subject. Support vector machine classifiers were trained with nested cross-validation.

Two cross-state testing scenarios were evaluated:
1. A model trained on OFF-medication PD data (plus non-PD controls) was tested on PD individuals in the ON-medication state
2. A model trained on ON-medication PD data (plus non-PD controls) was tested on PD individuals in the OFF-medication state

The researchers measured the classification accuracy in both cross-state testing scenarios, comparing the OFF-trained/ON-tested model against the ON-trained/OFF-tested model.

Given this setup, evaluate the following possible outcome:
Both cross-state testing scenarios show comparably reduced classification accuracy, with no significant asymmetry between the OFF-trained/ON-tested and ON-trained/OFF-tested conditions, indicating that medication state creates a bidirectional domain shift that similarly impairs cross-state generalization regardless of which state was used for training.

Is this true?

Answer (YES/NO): NO